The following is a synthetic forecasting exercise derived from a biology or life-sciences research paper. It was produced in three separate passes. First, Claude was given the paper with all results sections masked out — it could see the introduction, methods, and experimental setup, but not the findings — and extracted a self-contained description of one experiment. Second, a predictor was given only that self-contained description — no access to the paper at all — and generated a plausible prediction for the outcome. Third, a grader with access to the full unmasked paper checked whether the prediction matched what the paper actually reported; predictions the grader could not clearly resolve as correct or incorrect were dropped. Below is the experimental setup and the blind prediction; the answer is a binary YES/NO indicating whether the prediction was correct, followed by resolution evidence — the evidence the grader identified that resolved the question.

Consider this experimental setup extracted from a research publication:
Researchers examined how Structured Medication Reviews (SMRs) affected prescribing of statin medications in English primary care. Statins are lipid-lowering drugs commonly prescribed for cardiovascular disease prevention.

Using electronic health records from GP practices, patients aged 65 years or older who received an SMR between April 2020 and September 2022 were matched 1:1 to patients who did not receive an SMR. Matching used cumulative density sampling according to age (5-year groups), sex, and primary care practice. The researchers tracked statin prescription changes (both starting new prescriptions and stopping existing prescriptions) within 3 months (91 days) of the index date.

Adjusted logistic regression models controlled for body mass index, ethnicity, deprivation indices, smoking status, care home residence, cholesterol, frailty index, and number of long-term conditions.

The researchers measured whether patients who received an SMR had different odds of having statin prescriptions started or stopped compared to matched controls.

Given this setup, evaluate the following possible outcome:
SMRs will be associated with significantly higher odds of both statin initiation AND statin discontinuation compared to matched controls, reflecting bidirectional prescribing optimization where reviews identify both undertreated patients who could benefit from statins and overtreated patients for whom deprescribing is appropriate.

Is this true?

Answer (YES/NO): YES